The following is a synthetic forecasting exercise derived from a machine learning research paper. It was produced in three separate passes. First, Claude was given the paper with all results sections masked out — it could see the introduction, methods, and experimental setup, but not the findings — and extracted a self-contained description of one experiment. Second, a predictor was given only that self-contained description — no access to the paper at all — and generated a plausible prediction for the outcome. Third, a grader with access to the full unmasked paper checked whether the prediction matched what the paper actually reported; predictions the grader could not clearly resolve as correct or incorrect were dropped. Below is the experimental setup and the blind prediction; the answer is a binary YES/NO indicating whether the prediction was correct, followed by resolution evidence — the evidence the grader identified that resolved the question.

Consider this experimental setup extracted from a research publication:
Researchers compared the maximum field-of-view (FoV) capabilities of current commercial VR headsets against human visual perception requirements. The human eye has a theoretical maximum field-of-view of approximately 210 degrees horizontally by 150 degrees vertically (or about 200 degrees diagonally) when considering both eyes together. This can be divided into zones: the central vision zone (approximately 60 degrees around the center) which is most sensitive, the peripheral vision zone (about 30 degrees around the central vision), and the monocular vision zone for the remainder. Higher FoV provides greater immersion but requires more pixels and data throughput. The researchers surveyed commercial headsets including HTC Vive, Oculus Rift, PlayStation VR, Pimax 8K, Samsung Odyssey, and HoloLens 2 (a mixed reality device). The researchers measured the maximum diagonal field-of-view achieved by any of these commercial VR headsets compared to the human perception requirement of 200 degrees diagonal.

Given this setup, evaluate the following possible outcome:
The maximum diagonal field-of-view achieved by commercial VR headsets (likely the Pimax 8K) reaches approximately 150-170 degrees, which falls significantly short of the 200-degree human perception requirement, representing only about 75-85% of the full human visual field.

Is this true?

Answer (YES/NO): YES